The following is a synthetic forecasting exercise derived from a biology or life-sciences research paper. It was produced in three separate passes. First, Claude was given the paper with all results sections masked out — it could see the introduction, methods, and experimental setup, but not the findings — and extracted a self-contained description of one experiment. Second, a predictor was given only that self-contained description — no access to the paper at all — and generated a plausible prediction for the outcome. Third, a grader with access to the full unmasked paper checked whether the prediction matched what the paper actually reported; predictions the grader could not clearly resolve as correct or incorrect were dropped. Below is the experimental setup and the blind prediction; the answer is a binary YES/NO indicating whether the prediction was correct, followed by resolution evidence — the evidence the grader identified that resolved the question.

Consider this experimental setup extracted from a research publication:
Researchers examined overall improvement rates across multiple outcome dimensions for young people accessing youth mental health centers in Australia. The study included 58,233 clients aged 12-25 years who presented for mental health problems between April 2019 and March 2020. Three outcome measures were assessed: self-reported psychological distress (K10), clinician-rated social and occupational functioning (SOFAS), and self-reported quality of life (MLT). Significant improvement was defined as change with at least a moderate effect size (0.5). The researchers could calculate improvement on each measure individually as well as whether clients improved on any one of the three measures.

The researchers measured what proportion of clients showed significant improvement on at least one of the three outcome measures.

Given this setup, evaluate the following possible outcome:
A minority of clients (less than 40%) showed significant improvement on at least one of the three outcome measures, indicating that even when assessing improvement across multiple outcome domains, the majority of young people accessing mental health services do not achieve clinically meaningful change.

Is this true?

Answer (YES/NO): NO